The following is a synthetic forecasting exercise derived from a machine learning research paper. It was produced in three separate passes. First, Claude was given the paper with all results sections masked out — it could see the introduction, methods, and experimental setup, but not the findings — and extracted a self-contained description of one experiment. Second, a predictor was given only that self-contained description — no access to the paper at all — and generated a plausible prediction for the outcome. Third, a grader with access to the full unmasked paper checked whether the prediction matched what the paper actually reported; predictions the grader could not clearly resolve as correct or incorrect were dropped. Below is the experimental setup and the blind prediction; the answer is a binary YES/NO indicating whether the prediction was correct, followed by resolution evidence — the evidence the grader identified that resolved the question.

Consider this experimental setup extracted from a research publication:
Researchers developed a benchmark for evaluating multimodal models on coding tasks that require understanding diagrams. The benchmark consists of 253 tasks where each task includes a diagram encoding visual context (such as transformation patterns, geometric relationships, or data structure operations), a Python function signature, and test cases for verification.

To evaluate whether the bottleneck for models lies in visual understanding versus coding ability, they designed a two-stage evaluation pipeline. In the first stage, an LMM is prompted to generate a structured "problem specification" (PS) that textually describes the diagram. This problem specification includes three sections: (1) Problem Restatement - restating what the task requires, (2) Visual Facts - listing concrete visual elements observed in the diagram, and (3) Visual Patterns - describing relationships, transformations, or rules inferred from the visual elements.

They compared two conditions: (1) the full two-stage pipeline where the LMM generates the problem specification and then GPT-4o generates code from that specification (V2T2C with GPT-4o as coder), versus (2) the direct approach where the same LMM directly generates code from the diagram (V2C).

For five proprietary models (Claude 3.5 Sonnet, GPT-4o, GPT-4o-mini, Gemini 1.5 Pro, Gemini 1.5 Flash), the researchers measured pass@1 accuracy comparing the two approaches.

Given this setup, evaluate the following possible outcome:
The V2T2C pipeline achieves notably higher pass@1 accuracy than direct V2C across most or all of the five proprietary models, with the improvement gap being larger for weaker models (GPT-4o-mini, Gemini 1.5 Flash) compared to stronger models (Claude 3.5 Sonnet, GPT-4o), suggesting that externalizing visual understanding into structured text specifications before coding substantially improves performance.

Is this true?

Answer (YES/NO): NO